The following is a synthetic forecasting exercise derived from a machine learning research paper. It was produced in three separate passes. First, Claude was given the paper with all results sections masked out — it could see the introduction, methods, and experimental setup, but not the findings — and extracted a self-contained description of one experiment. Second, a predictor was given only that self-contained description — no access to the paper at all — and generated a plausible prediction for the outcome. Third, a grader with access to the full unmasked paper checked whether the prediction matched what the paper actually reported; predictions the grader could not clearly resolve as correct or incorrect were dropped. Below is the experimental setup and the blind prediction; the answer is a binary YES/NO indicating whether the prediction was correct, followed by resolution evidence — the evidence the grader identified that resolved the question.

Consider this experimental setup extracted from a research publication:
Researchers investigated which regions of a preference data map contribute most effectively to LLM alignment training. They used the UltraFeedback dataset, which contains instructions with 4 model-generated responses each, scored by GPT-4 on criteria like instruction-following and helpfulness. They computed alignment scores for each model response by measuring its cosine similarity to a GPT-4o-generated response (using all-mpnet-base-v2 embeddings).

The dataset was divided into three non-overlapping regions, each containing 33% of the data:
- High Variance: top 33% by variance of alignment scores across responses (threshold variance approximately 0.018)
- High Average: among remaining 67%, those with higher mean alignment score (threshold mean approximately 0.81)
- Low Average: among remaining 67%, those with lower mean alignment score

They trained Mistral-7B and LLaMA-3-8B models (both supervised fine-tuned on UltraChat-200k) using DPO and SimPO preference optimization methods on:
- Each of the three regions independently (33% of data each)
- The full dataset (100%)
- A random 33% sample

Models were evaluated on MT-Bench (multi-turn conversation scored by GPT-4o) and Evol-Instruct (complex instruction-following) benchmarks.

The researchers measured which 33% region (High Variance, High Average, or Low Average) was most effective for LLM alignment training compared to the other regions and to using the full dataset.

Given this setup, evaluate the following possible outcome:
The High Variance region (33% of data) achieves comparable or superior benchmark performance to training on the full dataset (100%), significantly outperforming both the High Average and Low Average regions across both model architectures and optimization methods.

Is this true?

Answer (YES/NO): NO